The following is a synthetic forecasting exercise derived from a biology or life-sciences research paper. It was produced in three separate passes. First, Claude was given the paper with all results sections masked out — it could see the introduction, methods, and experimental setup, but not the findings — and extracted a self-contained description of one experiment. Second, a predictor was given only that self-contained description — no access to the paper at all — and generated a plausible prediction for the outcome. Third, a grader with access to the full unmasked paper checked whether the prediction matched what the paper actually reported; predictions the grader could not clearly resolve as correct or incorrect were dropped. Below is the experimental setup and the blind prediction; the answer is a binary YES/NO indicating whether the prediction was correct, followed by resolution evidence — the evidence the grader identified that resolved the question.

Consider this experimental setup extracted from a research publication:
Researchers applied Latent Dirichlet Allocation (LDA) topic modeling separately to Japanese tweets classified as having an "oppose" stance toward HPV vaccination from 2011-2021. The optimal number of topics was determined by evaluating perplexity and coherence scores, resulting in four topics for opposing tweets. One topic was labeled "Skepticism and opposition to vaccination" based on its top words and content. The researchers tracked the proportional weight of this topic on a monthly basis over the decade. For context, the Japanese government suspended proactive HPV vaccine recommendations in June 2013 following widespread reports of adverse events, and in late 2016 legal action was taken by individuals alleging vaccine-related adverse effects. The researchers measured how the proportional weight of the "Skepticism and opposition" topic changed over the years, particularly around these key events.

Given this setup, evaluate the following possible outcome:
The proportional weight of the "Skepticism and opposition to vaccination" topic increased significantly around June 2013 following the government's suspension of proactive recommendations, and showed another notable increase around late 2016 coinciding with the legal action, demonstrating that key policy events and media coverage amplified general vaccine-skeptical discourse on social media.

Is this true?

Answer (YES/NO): NO